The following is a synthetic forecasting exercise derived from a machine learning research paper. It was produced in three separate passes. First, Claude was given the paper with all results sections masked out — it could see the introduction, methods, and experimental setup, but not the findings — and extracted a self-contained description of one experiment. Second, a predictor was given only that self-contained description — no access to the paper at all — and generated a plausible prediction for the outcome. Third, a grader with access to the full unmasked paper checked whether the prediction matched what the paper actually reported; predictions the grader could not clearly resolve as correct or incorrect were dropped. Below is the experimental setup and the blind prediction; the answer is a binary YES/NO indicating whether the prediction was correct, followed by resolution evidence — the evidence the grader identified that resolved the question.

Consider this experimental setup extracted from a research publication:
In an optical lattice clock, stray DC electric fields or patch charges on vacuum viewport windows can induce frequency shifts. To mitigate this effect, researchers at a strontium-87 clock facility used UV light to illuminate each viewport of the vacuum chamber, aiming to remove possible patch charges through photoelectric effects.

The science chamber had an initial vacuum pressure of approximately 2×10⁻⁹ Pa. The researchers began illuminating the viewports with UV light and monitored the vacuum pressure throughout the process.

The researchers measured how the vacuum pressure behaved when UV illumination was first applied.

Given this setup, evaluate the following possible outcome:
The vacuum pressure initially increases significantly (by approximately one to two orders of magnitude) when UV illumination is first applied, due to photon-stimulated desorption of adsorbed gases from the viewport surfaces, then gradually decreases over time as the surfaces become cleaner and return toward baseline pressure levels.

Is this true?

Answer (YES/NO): YES